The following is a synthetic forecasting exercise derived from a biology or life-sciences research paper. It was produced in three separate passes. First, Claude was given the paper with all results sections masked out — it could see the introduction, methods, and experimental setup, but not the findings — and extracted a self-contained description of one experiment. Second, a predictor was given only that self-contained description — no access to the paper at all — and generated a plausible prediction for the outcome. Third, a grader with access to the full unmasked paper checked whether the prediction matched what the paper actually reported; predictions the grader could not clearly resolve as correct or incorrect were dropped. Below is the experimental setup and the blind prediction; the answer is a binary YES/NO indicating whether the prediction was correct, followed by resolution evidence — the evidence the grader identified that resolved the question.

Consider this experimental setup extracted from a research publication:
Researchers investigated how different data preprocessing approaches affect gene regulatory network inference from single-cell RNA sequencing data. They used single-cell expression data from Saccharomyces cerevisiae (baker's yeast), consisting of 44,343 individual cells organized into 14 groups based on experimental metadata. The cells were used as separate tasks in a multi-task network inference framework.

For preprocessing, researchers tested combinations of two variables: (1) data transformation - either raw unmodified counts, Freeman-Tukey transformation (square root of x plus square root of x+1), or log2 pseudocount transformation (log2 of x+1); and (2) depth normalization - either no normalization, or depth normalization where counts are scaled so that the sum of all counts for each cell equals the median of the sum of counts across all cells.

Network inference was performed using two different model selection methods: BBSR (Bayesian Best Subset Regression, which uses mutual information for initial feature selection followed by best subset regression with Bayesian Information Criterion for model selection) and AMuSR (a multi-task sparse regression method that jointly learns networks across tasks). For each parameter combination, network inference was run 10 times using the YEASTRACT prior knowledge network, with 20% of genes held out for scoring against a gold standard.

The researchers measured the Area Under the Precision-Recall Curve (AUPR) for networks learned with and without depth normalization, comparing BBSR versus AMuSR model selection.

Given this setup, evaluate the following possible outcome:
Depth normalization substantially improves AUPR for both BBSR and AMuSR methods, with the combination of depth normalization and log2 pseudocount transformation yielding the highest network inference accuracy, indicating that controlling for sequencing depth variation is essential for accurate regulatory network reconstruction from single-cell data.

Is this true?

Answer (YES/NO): NO